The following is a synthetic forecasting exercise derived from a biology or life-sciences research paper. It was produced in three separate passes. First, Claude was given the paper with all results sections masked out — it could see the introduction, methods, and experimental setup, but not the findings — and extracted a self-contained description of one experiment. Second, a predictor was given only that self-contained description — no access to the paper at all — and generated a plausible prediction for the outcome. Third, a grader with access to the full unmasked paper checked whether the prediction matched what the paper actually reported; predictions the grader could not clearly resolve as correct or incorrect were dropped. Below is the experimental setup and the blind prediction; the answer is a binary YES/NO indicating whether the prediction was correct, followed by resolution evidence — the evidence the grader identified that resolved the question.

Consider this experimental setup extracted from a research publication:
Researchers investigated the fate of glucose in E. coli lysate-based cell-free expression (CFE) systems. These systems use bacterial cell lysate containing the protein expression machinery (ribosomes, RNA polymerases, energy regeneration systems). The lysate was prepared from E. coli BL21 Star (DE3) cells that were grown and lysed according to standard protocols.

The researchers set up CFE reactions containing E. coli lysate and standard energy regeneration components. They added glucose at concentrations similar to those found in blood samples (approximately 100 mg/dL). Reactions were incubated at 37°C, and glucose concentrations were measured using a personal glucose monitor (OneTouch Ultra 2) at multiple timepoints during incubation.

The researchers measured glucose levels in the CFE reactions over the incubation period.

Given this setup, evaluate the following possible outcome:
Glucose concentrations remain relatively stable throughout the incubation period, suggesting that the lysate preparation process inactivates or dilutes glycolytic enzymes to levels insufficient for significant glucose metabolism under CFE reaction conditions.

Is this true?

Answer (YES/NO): NO